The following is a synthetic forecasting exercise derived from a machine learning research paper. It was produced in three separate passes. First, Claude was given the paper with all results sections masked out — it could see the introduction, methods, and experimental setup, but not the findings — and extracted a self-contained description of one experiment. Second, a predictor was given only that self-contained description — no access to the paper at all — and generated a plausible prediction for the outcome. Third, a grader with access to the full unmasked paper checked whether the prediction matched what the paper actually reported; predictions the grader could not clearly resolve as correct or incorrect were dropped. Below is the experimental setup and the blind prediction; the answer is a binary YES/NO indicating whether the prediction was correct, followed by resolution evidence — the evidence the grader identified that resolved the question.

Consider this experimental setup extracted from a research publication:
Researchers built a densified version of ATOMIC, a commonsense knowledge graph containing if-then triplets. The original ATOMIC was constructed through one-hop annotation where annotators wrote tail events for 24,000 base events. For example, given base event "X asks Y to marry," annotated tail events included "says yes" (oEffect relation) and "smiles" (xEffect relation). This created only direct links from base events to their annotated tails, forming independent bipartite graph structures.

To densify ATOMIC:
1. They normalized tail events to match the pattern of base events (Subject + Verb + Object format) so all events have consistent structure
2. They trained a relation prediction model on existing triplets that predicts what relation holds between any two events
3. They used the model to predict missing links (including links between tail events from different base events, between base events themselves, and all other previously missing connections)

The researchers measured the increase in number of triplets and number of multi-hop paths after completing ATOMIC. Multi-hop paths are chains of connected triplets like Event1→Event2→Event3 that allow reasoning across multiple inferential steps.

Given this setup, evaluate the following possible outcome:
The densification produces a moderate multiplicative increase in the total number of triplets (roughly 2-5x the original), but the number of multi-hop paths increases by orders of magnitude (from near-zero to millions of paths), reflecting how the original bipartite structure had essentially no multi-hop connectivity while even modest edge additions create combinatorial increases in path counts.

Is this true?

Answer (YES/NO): YES